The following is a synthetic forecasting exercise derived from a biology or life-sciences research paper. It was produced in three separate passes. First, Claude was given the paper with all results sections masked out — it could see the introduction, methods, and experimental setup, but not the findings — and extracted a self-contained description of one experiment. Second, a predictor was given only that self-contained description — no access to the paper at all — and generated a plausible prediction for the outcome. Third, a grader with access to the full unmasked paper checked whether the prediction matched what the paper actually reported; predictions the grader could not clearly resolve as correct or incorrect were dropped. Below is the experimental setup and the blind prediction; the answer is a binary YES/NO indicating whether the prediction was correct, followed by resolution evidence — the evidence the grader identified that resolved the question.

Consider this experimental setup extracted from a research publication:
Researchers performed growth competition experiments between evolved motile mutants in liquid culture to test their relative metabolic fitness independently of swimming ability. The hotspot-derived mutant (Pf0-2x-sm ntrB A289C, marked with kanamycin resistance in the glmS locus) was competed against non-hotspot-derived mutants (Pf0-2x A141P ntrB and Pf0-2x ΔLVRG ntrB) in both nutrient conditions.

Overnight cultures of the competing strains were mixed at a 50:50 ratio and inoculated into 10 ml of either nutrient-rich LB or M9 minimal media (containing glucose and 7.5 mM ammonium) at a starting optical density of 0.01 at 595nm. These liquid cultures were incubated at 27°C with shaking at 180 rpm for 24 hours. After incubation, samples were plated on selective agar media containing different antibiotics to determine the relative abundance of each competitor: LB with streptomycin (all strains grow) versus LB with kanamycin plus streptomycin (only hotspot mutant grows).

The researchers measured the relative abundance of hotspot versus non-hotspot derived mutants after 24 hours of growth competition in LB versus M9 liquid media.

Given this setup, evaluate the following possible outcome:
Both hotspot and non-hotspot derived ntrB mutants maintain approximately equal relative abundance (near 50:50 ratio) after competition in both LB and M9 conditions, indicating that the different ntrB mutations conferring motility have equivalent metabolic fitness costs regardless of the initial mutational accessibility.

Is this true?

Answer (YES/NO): NO